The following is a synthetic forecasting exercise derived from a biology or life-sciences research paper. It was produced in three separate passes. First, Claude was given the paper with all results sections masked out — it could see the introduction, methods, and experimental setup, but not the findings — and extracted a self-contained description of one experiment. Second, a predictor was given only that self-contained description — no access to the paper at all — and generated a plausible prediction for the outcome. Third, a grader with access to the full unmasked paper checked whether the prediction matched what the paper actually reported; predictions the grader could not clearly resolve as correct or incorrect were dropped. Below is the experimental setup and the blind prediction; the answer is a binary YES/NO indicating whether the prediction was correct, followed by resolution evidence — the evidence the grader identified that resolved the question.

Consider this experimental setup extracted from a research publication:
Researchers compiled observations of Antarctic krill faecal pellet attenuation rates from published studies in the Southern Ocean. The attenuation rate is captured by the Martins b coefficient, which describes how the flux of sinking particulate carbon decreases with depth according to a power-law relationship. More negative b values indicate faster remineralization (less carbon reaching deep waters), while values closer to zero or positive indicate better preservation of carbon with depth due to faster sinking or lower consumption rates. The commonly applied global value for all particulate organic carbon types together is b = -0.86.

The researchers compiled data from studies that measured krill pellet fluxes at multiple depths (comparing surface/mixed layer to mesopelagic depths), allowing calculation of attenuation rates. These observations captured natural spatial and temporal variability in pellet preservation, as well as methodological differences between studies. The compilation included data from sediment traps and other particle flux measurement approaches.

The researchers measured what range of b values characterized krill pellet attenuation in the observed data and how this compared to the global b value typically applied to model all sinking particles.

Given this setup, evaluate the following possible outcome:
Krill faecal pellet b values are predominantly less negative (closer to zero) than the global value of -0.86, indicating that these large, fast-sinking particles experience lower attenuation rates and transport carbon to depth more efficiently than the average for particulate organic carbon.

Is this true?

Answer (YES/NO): YES